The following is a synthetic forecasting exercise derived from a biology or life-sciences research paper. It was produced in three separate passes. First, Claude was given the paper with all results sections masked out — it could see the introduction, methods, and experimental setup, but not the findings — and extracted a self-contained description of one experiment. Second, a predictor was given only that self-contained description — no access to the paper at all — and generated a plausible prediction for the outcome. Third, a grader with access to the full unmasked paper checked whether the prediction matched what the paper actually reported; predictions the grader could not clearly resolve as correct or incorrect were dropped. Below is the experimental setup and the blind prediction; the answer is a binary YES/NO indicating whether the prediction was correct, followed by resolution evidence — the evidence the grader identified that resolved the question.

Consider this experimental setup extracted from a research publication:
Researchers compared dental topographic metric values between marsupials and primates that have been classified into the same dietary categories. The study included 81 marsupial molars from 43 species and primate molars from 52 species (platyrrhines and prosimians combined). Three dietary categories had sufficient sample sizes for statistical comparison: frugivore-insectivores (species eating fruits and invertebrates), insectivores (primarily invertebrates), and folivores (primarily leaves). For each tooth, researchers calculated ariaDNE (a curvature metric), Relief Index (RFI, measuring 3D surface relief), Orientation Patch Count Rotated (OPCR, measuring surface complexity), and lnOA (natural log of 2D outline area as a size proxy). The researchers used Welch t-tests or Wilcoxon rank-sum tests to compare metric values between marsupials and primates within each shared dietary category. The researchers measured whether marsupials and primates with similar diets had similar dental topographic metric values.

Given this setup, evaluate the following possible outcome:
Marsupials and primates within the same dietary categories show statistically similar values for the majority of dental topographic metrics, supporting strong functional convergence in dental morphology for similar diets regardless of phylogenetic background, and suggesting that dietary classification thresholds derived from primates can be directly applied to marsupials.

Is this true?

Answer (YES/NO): NO